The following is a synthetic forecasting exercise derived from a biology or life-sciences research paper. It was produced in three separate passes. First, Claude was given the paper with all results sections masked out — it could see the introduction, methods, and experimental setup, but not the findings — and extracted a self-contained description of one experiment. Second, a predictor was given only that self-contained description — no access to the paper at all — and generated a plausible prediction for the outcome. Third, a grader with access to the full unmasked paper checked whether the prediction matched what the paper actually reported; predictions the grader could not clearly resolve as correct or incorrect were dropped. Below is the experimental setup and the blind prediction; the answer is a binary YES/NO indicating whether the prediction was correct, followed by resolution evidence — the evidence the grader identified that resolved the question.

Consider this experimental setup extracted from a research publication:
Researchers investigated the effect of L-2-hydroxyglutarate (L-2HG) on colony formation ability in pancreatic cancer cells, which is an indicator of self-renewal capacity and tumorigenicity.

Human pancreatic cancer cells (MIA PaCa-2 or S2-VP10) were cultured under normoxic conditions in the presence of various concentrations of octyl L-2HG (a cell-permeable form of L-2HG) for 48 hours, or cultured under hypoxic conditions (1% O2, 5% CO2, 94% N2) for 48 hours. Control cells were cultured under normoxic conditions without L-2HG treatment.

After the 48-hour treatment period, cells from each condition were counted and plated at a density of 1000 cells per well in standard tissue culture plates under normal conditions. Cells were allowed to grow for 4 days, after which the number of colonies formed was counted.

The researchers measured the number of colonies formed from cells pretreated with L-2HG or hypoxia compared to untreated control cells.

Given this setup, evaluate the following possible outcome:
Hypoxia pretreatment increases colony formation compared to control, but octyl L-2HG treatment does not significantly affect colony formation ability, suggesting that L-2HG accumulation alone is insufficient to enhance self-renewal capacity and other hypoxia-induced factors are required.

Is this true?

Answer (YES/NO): NO